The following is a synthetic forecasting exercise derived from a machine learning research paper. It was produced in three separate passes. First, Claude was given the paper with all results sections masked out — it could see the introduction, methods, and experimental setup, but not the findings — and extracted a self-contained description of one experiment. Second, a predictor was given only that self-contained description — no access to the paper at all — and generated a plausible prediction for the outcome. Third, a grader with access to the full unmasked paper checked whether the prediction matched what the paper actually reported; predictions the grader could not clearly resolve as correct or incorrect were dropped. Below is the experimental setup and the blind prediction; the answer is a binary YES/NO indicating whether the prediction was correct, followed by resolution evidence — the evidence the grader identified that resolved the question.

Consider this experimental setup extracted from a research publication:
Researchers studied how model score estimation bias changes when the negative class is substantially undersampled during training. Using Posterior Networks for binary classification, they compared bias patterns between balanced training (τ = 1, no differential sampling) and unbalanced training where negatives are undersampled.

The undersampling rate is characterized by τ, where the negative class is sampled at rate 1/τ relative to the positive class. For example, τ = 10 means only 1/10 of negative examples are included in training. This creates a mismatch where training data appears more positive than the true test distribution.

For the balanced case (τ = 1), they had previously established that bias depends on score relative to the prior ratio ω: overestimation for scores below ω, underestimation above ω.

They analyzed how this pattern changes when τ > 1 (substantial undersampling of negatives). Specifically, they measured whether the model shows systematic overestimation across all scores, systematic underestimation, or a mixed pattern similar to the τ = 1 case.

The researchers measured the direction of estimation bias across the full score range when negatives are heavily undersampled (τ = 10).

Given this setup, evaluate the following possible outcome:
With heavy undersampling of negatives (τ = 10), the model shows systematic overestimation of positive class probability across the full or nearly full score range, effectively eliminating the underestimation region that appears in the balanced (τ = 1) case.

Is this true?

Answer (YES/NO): YES